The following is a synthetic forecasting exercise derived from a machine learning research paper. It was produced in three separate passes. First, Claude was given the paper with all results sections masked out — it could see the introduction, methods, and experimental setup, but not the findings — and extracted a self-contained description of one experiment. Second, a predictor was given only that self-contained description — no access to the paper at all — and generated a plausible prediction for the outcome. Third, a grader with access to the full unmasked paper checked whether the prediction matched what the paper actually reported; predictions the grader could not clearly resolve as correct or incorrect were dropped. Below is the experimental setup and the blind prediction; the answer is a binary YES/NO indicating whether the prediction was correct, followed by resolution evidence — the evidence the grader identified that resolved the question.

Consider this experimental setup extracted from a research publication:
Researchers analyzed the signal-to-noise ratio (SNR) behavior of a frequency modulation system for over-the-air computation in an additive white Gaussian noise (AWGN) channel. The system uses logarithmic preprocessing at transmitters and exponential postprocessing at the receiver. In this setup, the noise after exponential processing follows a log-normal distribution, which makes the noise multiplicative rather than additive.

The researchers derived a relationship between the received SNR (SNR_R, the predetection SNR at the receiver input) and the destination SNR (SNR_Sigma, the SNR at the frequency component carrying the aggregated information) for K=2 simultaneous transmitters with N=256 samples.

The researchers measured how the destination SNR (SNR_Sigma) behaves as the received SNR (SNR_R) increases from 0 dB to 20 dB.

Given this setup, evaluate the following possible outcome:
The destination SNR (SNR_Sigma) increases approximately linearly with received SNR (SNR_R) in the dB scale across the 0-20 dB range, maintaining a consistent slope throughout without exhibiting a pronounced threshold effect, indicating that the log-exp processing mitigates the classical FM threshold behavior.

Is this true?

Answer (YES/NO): NO